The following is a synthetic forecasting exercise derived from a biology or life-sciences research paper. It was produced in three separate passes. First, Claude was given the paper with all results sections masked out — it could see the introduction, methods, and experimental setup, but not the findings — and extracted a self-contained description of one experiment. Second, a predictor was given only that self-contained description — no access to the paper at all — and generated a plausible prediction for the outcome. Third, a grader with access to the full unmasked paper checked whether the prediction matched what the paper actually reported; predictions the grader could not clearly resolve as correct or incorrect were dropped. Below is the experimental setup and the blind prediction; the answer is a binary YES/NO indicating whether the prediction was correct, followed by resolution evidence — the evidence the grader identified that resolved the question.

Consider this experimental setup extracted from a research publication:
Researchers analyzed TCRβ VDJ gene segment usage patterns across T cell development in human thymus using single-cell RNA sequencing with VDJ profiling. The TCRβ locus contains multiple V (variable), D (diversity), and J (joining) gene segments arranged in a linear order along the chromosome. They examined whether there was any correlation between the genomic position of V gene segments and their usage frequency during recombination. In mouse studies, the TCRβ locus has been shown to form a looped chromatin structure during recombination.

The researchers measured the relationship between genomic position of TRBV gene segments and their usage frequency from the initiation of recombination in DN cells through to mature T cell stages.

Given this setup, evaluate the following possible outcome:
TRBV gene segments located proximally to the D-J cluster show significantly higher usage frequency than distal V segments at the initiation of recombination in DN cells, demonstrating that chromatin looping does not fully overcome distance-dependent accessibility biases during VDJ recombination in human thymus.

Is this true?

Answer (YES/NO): NO